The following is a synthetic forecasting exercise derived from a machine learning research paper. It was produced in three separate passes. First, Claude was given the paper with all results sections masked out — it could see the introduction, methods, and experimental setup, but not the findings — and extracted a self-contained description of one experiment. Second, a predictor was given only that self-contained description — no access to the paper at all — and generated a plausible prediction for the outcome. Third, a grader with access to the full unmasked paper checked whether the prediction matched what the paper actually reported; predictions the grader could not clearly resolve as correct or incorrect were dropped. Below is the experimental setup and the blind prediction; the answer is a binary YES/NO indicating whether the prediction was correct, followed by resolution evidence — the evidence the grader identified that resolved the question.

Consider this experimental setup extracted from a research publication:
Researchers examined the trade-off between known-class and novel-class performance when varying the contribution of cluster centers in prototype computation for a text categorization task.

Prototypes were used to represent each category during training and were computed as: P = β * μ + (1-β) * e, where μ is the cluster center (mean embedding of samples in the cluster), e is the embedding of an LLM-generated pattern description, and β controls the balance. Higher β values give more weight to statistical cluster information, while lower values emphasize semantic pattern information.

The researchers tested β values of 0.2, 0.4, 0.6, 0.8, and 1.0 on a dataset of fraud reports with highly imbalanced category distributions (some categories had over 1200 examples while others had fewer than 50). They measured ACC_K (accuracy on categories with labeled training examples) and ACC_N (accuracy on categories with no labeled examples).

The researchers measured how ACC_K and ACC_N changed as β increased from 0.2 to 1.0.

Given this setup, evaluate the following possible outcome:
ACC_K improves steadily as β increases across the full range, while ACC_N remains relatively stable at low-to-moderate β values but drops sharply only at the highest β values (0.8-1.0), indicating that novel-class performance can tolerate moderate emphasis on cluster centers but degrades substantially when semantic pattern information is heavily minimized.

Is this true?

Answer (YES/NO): NO